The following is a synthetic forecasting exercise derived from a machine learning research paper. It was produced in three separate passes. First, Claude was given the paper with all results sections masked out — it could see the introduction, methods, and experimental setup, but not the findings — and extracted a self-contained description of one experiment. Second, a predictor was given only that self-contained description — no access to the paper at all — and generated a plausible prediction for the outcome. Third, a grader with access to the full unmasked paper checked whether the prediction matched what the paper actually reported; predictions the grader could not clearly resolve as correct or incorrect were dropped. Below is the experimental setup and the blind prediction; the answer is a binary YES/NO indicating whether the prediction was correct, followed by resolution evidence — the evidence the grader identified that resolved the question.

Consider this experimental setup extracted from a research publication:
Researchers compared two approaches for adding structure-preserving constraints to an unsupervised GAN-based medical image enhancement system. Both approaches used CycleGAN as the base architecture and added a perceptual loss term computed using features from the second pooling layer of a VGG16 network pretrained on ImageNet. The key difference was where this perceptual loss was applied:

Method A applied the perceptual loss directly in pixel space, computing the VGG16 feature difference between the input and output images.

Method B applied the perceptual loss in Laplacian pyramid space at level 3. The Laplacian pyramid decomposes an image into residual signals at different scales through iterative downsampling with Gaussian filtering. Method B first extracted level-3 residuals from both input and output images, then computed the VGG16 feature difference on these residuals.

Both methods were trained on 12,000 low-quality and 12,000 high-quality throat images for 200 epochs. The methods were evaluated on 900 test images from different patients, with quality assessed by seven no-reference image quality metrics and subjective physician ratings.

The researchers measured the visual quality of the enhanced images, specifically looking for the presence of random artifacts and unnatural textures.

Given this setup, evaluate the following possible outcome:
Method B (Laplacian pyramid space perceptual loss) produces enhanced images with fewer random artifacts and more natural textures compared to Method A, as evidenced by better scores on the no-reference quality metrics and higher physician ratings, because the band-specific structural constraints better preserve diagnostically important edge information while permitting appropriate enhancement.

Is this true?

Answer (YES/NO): YES